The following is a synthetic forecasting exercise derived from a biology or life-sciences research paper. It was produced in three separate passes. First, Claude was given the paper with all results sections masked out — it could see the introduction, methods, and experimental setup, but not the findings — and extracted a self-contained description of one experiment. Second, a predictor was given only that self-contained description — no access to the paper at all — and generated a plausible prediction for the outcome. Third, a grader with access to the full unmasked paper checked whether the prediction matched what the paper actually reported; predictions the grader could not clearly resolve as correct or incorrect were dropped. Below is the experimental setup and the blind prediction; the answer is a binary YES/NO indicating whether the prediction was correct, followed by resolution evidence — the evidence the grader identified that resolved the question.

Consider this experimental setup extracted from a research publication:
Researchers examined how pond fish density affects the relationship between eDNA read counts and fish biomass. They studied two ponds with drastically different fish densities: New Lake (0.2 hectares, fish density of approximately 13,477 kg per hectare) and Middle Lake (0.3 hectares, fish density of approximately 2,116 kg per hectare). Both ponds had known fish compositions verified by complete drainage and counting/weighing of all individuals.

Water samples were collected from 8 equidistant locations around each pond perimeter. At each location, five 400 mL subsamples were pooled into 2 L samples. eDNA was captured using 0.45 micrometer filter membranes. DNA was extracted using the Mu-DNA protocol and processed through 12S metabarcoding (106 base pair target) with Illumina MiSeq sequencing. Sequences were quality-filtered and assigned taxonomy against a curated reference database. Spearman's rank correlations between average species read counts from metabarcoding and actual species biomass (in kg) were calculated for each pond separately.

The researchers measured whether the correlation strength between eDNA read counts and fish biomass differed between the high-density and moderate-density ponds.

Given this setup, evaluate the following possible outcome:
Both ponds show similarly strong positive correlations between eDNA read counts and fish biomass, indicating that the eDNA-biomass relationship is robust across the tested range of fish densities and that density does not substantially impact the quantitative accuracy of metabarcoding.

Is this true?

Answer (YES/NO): NO